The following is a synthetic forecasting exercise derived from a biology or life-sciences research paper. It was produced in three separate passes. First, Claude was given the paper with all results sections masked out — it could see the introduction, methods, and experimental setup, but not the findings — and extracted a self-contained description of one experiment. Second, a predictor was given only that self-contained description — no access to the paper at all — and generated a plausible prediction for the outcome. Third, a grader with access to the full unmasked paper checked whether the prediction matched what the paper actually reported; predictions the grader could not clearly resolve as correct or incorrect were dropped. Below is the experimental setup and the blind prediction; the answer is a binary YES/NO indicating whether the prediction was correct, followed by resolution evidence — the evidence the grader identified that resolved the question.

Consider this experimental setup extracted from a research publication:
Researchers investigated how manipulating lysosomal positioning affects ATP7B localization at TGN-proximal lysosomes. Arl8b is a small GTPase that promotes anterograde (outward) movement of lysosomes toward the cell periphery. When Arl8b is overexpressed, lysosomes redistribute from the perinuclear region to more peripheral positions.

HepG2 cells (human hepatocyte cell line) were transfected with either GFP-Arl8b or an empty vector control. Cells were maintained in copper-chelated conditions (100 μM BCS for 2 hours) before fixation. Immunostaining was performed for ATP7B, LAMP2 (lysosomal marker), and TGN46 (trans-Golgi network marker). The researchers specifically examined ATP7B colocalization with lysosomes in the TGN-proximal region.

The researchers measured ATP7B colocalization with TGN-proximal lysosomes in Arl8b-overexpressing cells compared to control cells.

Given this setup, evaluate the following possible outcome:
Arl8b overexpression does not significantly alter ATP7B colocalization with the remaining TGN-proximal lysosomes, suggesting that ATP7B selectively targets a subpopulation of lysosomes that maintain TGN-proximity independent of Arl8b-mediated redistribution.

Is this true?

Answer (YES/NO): NO